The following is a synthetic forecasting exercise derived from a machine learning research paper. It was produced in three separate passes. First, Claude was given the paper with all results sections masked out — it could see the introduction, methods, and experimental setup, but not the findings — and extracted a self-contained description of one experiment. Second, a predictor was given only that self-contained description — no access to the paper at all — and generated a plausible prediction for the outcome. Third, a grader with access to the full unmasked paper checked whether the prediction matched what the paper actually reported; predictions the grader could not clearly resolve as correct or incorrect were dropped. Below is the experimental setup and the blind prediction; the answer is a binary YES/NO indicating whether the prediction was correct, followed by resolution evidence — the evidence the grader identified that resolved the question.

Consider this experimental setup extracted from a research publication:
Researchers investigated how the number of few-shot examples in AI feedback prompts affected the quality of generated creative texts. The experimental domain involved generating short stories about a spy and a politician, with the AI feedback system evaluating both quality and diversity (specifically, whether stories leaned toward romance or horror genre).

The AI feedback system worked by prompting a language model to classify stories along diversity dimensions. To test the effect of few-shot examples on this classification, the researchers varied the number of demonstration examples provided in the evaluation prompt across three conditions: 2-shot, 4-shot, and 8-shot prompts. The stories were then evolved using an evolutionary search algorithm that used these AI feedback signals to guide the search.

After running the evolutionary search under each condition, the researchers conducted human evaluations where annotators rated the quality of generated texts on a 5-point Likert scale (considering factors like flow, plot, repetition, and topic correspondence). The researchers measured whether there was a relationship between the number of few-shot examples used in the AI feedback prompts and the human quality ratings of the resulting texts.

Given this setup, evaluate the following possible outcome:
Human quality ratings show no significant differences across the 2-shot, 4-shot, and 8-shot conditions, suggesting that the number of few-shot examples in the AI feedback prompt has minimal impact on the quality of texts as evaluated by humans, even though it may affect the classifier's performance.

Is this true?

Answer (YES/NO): NO